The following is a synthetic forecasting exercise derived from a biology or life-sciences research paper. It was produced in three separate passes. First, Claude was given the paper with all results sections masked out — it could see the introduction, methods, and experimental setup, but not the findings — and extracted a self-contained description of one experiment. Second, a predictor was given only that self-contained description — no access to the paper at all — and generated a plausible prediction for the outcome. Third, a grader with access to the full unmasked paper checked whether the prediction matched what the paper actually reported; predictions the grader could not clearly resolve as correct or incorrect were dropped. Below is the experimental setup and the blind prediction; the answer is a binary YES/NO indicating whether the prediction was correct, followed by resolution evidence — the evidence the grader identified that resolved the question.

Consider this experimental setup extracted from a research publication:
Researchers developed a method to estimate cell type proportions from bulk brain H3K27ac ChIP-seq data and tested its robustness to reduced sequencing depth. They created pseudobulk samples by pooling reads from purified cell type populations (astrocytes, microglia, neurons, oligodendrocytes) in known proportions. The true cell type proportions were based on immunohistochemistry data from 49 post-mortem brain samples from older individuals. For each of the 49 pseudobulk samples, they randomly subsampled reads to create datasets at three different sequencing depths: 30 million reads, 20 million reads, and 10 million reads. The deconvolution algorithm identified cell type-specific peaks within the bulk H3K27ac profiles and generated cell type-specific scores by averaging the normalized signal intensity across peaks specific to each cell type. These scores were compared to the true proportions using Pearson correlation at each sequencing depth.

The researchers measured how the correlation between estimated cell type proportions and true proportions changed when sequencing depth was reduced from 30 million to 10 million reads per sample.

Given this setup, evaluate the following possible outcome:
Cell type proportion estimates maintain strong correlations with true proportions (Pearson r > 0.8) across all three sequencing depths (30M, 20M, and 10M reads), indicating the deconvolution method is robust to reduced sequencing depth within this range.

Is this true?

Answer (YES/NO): YES